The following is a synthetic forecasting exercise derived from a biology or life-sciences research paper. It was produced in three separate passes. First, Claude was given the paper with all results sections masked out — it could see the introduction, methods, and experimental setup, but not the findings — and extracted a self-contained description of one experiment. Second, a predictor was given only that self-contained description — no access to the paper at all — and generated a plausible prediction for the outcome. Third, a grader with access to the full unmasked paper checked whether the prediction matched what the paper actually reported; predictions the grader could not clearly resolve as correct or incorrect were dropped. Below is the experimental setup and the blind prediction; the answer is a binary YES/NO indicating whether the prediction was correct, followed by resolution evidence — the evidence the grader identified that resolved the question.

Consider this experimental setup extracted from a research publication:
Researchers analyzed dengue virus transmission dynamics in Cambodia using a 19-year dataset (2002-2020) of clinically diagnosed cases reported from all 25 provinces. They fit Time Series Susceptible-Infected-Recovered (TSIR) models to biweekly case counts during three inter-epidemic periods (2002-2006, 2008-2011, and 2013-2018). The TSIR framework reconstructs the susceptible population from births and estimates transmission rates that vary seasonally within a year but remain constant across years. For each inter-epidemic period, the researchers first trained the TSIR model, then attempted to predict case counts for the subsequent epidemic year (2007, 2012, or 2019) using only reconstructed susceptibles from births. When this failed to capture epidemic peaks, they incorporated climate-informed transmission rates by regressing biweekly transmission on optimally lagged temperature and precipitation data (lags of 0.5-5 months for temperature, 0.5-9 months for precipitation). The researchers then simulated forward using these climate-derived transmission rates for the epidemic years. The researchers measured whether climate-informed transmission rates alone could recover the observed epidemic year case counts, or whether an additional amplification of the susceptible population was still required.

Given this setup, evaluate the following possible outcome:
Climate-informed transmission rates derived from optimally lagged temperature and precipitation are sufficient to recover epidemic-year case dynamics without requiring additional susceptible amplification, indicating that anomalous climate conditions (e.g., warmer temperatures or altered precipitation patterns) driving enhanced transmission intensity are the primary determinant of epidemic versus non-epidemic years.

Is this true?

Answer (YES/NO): NO